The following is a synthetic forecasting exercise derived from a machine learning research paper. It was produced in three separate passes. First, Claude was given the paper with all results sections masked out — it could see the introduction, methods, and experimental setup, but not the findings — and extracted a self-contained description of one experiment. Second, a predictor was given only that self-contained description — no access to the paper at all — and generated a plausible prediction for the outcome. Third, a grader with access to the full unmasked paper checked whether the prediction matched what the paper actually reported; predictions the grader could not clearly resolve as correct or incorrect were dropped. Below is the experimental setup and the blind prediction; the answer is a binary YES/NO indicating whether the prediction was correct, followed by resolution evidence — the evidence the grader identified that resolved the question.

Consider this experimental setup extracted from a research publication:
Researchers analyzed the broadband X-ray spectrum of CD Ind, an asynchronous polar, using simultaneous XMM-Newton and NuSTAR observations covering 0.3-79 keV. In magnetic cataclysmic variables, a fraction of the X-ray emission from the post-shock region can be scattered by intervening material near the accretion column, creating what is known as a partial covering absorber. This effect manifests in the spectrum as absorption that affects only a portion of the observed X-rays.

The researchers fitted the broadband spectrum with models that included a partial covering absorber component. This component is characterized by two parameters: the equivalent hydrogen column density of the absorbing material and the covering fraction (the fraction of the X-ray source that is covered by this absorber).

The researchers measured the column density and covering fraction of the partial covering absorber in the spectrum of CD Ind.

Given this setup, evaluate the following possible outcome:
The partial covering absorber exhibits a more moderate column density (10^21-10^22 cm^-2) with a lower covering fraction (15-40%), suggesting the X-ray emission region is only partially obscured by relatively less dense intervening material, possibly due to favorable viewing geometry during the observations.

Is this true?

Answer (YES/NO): NO